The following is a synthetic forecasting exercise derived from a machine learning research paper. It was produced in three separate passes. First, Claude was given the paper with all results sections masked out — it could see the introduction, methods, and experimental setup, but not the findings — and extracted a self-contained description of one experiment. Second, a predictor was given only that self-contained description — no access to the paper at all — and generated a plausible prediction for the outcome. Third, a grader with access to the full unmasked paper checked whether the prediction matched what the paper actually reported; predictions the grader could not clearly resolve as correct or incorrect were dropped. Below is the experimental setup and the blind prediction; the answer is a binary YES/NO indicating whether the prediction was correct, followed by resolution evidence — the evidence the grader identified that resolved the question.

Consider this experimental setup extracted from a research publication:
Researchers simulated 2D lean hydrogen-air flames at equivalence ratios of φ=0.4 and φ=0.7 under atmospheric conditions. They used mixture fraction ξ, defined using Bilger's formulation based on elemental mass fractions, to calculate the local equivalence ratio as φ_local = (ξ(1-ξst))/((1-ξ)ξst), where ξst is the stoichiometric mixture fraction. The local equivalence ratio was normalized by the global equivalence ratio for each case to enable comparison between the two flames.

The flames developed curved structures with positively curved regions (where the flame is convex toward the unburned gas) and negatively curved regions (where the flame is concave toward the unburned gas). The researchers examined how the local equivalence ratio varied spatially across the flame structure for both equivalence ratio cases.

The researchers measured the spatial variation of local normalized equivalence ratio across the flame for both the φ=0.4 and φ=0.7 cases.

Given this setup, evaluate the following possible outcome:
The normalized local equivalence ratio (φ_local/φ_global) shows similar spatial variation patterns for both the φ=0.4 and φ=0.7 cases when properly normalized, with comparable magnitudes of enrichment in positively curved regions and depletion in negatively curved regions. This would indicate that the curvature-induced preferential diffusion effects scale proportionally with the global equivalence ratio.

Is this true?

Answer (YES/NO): NO